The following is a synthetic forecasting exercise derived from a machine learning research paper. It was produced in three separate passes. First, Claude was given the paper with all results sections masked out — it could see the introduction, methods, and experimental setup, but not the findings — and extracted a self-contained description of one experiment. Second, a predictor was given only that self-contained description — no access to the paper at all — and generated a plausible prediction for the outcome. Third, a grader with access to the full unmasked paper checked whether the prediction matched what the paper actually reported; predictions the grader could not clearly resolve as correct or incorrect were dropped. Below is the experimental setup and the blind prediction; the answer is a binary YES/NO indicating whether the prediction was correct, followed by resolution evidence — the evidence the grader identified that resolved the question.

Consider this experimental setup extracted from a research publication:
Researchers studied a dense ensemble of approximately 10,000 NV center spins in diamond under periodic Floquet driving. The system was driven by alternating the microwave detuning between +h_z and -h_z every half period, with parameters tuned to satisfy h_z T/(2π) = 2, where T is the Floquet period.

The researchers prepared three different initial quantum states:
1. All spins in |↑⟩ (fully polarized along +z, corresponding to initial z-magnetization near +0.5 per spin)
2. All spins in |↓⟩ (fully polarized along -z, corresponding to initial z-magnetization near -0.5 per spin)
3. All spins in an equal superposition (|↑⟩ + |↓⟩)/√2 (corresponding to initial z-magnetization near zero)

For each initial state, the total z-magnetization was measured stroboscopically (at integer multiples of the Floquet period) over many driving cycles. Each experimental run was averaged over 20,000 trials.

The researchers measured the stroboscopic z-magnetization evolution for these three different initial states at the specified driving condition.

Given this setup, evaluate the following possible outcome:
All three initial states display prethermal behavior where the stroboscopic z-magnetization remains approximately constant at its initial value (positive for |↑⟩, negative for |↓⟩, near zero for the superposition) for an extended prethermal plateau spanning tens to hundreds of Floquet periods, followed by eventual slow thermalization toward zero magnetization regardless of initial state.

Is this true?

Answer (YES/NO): NO